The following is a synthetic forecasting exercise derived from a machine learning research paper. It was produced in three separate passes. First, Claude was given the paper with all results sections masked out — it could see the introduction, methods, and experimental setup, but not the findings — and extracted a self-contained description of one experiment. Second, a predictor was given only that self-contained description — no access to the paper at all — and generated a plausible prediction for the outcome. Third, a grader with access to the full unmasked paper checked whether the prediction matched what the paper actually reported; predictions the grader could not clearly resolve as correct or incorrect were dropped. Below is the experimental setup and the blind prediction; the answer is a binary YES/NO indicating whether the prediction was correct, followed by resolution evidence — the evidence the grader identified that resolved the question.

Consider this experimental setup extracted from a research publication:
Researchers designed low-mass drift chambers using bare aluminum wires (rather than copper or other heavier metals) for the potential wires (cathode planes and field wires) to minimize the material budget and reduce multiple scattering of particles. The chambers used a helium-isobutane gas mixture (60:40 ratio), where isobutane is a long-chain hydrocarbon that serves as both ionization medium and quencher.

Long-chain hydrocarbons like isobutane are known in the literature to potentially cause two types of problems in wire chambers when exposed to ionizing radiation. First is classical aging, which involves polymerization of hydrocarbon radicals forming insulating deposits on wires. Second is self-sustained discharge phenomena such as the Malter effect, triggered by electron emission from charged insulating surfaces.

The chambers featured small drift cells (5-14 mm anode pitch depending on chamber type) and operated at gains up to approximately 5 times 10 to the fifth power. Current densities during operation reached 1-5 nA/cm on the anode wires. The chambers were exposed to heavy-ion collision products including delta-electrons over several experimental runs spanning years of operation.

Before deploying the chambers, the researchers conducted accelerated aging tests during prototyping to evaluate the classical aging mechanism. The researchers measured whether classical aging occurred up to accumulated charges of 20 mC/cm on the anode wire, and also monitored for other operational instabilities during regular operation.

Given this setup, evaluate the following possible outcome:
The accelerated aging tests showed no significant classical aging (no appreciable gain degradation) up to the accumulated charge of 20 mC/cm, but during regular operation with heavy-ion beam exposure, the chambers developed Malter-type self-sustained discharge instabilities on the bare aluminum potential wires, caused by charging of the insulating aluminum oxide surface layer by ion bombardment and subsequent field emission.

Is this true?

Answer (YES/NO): NO